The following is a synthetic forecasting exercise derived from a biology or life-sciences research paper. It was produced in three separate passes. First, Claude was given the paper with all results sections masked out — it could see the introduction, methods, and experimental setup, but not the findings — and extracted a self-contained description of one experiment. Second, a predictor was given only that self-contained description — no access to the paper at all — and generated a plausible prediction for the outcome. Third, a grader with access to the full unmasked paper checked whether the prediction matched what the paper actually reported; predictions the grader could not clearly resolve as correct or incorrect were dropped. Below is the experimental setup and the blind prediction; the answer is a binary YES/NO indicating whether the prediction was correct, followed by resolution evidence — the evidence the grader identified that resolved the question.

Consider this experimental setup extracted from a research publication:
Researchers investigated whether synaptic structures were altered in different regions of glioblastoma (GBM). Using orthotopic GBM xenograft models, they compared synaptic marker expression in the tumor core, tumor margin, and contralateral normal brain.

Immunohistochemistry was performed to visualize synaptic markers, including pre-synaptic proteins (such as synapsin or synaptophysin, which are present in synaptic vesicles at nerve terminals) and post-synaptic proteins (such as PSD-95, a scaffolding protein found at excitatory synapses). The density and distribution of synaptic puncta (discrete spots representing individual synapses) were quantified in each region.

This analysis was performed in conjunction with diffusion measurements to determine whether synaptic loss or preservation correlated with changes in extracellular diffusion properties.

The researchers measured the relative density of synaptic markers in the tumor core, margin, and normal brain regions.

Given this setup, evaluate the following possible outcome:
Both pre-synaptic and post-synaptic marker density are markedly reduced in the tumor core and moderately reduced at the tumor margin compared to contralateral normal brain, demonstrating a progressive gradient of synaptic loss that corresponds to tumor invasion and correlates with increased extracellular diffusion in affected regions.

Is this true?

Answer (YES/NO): NO